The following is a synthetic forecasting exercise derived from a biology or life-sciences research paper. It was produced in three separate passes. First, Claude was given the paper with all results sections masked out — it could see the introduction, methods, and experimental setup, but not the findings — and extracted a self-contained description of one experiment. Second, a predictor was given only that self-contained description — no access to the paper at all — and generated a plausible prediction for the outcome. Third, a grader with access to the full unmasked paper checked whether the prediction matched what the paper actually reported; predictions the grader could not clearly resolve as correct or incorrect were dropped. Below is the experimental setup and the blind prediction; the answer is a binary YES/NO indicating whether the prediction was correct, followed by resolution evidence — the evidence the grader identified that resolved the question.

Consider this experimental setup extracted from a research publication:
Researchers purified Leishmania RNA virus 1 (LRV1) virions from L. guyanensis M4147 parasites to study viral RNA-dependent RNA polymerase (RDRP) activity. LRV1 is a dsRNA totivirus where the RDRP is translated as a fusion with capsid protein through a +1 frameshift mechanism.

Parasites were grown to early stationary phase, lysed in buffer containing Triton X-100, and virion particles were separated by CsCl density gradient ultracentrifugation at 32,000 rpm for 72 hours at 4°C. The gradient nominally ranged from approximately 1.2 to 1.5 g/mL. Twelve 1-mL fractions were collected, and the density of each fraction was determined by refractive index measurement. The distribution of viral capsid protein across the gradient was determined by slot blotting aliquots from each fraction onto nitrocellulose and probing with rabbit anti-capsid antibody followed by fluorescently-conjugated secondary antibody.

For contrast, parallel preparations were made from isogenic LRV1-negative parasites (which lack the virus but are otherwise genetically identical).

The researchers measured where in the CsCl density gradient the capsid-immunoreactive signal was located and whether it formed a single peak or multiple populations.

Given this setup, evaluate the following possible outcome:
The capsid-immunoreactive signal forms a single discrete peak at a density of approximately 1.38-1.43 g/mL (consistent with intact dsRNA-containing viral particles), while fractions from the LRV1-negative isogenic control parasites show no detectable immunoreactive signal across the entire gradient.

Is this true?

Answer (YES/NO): NO